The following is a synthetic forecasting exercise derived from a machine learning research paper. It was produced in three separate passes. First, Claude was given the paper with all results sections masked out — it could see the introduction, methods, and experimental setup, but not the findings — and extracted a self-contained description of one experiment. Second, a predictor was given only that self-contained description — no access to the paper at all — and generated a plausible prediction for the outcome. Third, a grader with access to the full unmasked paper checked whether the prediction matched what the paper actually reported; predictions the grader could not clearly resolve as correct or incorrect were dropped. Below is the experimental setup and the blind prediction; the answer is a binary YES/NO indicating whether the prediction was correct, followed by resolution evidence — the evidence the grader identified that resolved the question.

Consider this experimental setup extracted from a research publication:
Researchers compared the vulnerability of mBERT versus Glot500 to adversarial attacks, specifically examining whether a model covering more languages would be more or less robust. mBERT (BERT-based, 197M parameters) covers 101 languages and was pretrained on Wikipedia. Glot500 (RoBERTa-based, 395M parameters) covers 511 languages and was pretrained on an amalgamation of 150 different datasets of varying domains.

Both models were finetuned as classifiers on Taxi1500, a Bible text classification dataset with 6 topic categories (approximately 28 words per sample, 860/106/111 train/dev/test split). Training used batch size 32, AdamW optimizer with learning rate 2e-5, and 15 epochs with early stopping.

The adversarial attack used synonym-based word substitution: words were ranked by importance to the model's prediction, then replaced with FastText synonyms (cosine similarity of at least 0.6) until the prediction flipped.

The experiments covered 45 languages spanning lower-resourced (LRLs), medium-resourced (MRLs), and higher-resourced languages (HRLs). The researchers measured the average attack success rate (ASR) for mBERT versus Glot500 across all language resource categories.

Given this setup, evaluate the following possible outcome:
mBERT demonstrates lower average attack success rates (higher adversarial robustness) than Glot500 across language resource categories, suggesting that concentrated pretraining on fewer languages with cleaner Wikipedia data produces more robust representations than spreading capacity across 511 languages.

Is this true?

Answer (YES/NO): NO